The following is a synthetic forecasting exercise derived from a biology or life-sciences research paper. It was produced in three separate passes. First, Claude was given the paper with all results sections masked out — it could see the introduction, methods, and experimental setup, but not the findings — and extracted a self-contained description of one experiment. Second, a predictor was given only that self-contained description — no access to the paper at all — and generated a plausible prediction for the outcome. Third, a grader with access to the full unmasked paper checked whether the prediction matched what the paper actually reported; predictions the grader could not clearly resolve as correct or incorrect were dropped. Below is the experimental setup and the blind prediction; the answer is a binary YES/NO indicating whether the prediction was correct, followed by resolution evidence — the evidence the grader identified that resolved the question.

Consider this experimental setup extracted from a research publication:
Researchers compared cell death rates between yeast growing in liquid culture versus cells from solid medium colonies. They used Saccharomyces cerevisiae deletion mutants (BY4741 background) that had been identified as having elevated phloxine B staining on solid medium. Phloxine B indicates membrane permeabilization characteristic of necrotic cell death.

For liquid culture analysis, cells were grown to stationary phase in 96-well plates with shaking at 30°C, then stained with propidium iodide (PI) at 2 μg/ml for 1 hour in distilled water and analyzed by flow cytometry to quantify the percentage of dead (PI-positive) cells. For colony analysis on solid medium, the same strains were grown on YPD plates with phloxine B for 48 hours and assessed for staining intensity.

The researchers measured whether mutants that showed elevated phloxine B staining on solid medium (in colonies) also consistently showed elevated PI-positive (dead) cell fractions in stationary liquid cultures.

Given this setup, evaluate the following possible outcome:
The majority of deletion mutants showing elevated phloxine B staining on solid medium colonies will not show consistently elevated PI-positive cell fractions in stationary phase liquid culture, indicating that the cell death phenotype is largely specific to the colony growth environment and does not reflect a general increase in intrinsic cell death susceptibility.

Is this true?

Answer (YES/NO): NO